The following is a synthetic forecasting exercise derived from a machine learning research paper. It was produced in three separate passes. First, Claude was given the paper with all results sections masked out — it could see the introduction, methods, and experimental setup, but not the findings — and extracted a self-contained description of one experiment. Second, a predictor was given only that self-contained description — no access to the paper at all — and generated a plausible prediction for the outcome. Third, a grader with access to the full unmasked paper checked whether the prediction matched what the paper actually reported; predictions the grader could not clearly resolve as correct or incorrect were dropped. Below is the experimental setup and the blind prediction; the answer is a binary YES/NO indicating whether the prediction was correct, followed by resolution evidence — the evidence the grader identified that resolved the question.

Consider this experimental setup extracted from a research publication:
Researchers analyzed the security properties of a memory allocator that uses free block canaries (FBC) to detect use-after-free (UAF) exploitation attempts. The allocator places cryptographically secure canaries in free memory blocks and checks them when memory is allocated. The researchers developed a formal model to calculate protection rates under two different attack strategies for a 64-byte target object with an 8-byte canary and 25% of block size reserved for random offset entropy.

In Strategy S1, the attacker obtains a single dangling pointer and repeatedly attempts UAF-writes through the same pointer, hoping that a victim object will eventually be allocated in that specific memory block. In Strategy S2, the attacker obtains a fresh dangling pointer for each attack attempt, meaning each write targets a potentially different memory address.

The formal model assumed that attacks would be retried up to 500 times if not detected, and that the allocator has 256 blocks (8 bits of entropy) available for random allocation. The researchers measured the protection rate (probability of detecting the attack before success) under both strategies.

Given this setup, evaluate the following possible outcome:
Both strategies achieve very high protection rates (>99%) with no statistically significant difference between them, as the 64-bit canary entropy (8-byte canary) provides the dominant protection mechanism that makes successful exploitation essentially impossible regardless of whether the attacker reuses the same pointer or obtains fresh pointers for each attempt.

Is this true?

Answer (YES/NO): NO